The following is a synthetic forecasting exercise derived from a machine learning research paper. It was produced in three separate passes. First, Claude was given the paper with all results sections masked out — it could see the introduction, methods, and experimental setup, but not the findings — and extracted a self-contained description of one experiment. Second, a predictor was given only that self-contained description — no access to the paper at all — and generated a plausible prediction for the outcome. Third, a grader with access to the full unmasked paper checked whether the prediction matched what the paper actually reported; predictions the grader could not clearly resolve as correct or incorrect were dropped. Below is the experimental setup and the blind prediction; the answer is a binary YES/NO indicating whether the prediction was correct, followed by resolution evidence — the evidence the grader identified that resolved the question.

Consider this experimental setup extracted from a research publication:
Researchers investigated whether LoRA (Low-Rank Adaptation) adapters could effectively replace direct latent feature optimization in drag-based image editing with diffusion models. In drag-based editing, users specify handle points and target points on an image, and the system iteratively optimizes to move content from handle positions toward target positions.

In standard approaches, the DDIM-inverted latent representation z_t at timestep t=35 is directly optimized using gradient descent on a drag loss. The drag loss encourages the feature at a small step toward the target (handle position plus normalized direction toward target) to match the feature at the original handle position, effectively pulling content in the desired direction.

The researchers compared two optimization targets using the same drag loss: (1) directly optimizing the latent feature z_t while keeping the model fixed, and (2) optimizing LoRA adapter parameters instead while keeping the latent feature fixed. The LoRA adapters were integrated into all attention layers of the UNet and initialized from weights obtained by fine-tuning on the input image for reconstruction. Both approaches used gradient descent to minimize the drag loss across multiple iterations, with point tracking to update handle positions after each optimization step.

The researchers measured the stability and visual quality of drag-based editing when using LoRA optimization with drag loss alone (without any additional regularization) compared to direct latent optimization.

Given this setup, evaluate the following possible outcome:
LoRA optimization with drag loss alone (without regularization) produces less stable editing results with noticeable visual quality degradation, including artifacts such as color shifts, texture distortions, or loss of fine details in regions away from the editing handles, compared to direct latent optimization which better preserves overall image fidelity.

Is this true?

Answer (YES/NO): YES